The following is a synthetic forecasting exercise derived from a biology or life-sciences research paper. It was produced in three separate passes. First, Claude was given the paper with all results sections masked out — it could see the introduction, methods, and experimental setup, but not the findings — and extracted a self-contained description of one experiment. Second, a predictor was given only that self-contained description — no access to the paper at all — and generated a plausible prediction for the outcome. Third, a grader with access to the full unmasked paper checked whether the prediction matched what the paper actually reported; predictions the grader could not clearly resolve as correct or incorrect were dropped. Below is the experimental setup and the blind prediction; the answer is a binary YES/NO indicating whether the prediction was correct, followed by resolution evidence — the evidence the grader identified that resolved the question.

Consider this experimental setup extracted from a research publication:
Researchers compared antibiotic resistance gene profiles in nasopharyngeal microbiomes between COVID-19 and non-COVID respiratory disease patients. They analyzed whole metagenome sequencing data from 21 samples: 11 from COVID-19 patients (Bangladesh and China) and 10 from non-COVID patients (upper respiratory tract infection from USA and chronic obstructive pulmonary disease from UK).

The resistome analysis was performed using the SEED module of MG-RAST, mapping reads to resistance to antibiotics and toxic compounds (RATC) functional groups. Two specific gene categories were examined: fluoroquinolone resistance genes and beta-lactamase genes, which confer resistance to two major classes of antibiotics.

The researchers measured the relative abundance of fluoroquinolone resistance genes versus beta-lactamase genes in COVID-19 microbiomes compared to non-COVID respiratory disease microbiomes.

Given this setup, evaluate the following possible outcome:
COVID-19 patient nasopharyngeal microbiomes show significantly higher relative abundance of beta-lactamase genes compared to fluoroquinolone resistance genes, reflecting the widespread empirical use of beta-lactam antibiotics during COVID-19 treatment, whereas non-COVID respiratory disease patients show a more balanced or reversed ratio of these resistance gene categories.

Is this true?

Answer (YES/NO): YES